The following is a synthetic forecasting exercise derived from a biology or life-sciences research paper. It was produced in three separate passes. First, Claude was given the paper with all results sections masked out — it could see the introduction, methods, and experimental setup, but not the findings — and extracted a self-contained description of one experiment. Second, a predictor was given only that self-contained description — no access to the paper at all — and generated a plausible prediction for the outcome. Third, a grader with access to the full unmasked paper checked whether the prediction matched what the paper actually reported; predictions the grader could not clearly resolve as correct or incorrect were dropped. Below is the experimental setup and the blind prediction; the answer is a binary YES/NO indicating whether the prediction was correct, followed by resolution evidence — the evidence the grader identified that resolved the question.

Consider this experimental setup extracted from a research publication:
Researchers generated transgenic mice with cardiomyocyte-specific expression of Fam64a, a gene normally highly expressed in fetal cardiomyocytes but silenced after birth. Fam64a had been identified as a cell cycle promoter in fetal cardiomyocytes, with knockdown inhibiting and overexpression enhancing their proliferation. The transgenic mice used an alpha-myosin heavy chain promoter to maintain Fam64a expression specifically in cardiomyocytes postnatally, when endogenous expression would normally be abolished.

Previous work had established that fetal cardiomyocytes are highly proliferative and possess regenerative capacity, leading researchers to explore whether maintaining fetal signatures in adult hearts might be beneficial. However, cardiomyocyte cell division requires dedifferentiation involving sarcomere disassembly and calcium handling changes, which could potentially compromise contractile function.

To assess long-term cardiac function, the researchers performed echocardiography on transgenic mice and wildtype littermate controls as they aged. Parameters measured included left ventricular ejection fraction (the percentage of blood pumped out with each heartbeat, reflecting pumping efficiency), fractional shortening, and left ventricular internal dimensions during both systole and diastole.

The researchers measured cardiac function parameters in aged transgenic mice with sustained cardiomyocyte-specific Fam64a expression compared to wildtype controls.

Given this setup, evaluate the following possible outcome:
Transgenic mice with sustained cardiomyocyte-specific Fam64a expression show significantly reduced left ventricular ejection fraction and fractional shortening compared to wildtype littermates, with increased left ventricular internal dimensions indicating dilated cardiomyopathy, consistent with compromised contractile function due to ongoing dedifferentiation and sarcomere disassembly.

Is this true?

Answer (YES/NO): YES